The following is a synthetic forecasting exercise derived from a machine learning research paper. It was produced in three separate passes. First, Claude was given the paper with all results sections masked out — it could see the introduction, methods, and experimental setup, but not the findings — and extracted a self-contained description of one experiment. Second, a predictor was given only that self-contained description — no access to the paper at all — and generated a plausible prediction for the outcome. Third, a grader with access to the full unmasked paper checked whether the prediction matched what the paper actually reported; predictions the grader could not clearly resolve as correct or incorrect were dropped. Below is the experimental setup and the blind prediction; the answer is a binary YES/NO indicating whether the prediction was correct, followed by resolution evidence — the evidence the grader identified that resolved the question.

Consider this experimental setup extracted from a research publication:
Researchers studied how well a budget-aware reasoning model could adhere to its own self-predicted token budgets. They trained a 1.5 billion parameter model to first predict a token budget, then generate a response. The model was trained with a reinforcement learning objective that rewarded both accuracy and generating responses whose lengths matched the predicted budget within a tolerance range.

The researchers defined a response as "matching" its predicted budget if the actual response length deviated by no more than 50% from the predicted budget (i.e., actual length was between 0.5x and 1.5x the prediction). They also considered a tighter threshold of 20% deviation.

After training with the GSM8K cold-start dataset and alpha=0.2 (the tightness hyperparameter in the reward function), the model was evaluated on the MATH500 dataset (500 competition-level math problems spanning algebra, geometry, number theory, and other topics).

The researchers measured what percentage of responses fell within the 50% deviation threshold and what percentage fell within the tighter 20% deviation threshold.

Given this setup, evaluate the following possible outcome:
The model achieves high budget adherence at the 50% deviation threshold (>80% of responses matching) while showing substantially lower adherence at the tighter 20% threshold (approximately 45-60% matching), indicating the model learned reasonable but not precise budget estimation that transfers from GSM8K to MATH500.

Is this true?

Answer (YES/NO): NO